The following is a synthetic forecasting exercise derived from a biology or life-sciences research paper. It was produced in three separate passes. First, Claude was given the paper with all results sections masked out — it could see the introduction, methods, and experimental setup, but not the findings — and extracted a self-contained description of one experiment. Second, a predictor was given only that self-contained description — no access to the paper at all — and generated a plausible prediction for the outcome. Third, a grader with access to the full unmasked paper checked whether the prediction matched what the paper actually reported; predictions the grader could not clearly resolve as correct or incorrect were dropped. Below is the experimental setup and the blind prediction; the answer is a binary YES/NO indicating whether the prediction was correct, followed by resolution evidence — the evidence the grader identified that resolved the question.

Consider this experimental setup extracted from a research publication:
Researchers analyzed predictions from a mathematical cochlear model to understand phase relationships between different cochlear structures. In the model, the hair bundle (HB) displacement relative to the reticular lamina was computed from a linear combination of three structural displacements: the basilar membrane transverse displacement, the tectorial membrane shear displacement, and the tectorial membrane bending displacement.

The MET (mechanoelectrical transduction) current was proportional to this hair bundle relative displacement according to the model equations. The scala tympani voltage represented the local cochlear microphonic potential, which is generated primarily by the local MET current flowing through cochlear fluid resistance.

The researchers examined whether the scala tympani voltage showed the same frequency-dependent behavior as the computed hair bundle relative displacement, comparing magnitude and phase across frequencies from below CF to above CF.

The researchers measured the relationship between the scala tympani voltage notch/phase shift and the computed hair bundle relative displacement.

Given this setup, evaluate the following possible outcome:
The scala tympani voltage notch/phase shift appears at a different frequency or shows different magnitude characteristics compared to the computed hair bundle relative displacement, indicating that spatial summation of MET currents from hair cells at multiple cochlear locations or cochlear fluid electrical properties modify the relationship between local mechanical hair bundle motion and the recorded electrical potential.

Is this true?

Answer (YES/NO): NO